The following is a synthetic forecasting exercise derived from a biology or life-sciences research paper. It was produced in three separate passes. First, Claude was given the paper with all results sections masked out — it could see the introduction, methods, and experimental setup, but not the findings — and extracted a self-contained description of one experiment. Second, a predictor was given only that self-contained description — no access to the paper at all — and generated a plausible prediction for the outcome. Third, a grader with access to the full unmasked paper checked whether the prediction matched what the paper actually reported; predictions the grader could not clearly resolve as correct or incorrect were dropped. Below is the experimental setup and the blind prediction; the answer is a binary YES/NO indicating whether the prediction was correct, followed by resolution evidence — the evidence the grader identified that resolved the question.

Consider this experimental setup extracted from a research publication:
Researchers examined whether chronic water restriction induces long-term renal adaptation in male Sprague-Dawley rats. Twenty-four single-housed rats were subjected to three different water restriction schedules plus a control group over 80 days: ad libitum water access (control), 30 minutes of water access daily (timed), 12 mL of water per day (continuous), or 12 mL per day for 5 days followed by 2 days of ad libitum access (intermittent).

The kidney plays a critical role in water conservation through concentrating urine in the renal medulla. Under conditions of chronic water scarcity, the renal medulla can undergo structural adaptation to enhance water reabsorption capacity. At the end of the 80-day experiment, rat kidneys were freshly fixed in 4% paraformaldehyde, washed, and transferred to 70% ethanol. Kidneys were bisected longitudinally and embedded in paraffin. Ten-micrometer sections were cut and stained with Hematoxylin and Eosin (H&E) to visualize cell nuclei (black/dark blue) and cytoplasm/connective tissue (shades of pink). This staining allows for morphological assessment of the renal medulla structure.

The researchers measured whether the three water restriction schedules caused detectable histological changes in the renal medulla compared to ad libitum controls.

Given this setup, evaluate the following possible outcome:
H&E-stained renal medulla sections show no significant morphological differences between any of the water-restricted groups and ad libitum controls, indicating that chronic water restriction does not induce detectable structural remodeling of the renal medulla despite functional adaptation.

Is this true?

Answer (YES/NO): YES